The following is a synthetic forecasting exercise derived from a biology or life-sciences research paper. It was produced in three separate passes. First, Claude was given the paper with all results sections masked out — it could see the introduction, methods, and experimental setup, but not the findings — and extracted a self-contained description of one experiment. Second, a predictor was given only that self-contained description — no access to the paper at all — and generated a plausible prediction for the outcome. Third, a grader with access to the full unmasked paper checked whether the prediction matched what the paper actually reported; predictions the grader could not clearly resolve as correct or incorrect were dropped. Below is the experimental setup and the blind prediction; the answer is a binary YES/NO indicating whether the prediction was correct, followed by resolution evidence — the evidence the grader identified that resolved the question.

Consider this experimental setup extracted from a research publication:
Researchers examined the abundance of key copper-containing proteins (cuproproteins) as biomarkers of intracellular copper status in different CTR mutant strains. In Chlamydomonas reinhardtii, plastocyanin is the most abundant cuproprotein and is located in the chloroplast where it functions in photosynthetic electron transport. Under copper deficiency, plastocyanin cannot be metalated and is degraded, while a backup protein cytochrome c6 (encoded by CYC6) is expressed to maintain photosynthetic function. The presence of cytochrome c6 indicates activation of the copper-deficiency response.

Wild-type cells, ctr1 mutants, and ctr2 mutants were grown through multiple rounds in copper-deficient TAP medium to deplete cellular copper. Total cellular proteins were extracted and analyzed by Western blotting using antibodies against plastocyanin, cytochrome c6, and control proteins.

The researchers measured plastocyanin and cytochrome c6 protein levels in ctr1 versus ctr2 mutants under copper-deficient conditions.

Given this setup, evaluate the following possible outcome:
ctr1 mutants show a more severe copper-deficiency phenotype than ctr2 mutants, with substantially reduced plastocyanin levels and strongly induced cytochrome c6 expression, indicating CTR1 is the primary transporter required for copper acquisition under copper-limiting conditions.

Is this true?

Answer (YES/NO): NO